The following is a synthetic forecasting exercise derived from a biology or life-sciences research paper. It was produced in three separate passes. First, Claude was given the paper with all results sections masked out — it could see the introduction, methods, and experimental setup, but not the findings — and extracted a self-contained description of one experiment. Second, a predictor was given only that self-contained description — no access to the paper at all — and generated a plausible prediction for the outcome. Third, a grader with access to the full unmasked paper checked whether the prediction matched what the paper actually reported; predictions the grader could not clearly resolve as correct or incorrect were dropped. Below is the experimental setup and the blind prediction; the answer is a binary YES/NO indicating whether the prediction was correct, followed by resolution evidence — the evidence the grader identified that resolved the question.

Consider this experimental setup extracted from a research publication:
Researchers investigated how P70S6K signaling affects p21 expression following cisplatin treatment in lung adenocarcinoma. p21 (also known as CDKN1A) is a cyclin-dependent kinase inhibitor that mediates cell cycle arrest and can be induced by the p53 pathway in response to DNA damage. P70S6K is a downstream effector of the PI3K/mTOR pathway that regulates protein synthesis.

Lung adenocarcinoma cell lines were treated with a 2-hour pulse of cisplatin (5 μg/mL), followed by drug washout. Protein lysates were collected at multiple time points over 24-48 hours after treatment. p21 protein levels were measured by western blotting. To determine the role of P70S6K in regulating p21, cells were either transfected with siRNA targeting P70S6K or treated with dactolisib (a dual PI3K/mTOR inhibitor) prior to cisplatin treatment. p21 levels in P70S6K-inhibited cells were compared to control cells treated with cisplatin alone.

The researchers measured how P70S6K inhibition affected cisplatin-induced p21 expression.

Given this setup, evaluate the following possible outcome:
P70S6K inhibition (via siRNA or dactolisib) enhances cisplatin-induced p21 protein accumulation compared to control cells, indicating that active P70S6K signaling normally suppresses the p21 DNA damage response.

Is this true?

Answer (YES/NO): NO